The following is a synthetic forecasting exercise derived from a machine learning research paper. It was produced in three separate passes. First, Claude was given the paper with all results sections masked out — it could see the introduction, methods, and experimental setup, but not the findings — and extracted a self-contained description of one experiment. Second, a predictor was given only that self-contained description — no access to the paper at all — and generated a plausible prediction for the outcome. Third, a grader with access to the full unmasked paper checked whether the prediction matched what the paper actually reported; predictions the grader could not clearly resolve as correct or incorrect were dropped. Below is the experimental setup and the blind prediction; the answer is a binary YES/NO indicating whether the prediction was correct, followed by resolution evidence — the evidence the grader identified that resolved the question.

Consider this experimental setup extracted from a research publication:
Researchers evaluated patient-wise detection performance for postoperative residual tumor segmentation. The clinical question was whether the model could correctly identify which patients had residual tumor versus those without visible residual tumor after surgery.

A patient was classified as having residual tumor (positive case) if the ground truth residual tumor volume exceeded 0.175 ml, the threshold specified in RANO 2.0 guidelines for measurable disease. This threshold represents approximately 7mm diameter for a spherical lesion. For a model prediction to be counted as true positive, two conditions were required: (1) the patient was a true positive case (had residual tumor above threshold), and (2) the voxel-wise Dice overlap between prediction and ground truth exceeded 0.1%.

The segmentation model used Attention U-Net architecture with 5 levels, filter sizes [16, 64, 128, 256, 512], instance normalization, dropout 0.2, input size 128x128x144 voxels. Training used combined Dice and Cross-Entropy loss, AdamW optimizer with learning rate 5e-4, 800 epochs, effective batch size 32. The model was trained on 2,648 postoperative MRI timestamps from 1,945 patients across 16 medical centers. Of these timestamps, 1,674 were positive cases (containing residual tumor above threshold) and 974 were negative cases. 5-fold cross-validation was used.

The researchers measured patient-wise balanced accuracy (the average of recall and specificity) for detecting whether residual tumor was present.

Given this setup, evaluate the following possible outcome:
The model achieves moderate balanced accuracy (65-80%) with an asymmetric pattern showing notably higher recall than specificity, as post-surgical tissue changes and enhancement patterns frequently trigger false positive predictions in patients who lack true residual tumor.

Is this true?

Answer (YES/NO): NO